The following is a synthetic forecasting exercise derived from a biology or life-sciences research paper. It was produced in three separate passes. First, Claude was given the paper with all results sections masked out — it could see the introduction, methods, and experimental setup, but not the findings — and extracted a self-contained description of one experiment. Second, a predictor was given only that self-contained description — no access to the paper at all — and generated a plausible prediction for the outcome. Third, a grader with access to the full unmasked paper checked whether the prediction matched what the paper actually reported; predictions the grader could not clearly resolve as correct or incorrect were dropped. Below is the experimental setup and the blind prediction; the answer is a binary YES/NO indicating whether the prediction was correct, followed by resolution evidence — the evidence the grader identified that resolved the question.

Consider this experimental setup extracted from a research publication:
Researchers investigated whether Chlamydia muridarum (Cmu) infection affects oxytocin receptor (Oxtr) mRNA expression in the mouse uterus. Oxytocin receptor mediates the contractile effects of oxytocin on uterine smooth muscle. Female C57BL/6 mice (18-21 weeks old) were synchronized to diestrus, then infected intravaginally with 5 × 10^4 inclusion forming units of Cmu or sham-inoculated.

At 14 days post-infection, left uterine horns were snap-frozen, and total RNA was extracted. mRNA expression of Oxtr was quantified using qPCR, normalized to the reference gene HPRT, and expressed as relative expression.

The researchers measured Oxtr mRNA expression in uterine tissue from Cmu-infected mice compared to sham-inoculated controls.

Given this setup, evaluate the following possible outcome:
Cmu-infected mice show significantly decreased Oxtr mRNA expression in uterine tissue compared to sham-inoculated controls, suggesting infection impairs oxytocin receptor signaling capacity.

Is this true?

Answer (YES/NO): NO